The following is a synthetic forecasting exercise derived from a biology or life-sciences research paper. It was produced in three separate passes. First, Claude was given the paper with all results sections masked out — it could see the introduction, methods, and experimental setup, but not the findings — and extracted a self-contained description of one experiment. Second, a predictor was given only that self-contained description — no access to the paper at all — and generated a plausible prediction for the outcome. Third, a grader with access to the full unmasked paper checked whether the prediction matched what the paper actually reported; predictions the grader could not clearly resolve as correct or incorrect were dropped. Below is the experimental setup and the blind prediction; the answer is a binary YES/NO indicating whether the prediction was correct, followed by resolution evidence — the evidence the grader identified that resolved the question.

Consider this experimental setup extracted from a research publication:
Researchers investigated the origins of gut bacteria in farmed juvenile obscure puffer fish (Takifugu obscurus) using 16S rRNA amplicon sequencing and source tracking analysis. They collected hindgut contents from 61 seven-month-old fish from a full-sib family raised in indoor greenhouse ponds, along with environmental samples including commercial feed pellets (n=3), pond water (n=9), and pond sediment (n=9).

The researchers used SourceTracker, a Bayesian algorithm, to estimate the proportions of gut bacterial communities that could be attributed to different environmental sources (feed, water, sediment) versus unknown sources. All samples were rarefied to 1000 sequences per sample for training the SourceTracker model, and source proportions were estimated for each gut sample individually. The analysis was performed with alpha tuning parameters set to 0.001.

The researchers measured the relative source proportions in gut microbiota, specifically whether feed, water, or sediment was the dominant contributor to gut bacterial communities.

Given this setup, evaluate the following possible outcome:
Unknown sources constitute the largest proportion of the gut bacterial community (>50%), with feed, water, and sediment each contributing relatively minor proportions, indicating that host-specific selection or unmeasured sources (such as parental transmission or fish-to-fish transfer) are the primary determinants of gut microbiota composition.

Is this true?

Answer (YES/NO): YES